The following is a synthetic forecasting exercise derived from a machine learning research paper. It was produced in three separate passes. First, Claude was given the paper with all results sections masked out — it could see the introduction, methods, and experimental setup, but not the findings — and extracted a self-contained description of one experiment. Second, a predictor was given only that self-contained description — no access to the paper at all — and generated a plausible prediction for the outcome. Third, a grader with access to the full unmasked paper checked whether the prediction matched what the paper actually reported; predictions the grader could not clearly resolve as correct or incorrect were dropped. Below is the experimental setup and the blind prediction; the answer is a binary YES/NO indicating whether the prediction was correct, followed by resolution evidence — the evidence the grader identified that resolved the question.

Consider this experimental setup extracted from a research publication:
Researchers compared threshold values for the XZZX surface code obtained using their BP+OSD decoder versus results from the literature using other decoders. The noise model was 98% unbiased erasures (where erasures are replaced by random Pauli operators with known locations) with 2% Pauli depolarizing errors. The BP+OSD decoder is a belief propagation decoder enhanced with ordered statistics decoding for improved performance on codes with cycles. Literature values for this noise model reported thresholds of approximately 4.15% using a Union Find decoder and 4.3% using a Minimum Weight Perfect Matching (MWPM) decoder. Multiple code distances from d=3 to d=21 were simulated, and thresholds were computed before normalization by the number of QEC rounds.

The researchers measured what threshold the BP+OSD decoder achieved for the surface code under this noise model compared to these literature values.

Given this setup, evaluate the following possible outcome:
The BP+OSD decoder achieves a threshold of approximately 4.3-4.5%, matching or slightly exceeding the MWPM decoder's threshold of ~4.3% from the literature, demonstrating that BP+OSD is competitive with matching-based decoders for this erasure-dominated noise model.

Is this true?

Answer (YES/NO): NO